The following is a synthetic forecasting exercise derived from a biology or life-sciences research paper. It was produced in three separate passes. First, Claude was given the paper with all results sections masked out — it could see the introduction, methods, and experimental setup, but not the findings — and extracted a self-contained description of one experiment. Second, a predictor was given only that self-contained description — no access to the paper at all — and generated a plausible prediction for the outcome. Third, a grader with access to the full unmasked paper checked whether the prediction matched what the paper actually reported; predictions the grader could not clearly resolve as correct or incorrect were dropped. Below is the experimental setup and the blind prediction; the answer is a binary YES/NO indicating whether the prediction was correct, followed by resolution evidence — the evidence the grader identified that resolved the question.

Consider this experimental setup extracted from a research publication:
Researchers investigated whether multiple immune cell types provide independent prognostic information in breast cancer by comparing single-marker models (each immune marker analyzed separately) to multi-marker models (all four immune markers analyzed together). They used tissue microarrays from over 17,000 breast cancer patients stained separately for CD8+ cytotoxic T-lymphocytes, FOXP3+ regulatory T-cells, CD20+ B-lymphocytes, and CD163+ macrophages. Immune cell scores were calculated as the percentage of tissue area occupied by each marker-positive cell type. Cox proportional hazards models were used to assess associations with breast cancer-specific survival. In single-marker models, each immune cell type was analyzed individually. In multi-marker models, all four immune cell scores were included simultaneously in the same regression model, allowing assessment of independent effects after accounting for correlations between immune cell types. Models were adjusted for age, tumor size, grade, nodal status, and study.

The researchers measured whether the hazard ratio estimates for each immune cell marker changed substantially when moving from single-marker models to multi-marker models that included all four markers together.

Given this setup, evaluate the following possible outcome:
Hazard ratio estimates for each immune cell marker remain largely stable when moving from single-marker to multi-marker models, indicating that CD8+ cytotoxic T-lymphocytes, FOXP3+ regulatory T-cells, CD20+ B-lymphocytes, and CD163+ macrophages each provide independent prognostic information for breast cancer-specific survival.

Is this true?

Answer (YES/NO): NO